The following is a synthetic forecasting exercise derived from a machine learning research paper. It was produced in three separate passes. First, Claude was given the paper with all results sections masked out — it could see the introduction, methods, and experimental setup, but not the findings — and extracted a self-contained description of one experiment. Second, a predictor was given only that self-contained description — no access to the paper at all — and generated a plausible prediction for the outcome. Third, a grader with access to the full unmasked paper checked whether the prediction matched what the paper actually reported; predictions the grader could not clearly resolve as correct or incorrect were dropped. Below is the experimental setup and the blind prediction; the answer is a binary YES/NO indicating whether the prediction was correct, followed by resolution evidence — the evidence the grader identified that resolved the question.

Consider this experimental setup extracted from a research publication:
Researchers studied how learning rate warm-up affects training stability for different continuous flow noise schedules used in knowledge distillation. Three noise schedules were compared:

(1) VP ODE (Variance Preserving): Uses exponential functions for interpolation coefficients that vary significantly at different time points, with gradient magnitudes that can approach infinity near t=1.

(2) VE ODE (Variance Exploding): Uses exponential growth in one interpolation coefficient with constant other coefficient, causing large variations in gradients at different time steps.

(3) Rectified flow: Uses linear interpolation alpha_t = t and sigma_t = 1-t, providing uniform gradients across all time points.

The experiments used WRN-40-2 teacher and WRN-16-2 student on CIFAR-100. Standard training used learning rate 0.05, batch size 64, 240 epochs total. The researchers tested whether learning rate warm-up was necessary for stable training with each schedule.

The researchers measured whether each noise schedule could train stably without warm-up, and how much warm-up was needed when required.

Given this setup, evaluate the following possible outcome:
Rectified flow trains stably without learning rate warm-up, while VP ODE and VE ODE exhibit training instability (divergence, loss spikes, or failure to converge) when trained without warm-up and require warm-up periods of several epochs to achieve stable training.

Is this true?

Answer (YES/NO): YES